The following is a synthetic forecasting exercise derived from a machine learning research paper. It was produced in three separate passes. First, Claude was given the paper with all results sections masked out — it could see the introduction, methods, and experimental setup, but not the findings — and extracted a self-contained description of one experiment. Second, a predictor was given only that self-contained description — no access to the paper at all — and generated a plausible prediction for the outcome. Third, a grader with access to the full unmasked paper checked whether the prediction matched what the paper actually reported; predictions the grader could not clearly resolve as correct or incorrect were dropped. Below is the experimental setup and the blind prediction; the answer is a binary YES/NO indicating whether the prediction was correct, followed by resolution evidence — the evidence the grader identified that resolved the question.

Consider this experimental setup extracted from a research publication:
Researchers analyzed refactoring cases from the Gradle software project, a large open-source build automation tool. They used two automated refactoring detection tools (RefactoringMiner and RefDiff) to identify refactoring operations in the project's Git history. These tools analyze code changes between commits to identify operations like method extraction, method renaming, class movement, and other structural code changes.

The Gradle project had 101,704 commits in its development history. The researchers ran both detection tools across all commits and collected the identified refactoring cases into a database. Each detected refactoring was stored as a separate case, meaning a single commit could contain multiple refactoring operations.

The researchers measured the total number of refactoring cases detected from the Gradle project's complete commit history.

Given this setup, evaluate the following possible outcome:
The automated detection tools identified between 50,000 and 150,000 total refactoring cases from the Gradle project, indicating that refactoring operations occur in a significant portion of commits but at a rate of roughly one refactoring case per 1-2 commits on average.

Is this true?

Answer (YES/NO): NO